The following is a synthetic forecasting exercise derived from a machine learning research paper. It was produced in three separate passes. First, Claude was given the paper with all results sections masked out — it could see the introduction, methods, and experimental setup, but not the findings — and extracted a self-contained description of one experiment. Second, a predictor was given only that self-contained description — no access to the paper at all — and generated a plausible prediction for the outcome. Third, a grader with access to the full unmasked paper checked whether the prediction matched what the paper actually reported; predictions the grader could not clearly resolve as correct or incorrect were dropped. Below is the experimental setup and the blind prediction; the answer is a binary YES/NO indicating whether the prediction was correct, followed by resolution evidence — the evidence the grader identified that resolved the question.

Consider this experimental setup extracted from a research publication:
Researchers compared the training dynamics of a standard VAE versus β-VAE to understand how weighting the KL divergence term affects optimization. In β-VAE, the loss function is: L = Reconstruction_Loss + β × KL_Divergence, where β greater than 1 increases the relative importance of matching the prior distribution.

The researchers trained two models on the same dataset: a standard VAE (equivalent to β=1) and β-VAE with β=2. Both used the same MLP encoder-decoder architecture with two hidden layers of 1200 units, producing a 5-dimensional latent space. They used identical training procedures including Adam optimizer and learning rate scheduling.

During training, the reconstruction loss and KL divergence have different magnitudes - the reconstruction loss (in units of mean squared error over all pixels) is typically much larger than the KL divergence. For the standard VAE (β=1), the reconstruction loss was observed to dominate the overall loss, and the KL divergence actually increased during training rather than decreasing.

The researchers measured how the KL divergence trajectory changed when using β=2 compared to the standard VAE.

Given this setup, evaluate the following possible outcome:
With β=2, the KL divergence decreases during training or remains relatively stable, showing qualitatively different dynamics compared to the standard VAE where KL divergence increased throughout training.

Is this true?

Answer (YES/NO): NO